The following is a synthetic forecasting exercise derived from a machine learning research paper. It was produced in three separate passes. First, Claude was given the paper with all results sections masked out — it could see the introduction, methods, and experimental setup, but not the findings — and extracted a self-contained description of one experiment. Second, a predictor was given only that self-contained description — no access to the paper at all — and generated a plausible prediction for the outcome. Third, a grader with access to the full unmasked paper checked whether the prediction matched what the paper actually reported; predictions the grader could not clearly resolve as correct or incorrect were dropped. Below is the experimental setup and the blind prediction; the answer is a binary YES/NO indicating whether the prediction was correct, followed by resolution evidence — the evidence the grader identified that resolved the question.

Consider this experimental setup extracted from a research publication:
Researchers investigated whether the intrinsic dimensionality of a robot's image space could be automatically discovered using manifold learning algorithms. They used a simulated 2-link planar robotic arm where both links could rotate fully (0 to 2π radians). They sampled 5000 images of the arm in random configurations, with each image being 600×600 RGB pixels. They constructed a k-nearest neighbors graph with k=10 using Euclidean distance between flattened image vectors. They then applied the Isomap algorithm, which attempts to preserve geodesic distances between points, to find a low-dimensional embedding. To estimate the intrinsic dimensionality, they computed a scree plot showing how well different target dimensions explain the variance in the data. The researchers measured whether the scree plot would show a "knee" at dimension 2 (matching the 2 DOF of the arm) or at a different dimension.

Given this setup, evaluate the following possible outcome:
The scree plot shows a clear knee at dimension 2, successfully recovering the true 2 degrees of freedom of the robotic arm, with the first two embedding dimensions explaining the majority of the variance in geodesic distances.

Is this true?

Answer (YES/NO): YES